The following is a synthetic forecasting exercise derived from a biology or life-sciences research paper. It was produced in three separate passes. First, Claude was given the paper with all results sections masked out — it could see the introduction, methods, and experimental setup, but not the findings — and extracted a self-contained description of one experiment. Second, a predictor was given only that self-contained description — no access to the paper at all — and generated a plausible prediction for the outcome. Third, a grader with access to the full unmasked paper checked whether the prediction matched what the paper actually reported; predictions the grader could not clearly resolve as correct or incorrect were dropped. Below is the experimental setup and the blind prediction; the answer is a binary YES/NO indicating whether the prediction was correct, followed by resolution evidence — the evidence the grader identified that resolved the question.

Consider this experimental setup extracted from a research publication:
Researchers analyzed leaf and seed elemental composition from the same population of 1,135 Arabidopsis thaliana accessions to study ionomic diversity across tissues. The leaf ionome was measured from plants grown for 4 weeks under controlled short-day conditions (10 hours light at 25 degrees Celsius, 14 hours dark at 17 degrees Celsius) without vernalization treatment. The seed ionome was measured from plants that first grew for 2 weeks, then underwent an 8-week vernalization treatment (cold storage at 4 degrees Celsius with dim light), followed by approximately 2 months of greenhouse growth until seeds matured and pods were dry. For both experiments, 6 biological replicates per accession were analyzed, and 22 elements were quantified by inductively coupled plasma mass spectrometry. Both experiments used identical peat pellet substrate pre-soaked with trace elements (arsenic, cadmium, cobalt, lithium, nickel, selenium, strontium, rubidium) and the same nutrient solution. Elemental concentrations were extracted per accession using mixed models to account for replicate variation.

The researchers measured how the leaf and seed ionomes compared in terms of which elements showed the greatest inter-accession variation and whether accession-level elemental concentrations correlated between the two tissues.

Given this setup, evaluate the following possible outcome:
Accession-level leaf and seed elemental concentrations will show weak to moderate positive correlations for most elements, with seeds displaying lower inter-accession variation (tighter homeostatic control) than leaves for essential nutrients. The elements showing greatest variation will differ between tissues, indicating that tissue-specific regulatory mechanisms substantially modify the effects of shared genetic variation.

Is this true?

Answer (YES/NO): NO